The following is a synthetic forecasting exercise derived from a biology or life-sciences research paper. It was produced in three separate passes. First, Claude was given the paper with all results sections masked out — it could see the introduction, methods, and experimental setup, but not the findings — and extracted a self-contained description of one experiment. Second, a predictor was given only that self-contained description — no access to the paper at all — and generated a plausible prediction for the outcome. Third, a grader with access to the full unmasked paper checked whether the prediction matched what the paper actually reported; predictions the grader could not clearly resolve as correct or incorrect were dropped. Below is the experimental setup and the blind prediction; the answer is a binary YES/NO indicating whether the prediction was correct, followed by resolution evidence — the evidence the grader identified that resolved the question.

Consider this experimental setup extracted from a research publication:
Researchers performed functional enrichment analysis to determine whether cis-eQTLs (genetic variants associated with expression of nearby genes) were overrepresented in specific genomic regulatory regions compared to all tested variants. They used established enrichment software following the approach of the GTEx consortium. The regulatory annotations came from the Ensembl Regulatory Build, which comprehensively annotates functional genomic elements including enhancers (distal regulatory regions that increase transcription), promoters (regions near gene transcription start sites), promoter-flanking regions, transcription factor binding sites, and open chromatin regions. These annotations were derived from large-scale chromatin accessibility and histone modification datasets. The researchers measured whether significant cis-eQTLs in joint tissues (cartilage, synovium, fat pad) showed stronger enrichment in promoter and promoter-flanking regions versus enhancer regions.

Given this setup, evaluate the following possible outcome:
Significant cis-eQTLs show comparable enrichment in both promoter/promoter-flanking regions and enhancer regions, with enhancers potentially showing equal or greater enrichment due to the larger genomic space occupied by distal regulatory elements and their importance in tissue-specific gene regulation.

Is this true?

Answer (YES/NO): NO